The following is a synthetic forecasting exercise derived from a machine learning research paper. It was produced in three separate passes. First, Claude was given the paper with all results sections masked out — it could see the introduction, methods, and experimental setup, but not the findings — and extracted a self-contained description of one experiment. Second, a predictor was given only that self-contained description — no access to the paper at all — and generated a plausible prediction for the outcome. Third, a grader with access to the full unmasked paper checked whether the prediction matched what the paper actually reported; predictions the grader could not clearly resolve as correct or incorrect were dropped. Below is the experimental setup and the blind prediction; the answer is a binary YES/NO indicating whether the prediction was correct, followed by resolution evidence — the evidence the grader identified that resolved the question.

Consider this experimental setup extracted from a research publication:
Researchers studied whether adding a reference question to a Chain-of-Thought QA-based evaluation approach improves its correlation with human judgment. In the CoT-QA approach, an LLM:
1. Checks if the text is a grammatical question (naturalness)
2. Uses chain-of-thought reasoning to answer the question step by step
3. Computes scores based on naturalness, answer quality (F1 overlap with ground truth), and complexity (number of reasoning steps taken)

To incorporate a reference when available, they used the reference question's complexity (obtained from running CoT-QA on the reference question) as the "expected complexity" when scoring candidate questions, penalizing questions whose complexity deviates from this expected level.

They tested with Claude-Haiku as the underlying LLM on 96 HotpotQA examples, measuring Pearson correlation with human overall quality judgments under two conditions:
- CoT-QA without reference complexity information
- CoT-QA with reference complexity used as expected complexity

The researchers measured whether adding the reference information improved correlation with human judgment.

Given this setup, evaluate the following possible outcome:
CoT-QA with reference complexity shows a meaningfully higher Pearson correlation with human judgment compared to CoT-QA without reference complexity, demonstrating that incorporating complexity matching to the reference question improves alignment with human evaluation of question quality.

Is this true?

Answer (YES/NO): NO